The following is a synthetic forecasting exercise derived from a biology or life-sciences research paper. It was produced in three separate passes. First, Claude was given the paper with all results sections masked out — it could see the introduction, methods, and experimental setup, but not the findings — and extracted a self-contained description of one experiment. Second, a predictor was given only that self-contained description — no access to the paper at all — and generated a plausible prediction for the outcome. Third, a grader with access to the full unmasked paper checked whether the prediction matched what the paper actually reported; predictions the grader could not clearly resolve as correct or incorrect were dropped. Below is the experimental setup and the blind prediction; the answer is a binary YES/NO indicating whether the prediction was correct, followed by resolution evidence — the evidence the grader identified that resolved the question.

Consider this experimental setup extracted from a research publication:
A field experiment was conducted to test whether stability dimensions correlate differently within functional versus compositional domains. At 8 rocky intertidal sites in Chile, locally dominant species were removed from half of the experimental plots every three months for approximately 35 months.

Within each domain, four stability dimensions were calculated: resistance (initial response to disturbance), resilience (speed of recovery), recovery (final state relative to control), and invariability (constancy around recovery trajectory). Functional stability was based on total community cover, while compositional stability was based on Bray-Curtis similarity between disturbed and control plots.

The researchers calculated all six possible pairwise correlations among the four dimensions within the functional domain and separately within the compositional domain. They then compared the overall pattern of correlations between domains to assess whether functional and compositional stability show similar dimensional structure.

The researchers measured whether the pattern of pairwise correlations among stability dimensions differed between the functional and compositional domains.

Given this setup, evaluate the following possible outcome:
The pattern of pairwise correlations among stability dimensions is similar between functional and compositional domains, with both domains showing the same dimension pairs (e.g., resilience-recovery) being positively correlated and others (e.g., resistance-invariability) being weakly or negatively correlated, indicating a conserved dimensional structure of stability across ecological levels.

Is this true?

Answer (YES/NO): NO